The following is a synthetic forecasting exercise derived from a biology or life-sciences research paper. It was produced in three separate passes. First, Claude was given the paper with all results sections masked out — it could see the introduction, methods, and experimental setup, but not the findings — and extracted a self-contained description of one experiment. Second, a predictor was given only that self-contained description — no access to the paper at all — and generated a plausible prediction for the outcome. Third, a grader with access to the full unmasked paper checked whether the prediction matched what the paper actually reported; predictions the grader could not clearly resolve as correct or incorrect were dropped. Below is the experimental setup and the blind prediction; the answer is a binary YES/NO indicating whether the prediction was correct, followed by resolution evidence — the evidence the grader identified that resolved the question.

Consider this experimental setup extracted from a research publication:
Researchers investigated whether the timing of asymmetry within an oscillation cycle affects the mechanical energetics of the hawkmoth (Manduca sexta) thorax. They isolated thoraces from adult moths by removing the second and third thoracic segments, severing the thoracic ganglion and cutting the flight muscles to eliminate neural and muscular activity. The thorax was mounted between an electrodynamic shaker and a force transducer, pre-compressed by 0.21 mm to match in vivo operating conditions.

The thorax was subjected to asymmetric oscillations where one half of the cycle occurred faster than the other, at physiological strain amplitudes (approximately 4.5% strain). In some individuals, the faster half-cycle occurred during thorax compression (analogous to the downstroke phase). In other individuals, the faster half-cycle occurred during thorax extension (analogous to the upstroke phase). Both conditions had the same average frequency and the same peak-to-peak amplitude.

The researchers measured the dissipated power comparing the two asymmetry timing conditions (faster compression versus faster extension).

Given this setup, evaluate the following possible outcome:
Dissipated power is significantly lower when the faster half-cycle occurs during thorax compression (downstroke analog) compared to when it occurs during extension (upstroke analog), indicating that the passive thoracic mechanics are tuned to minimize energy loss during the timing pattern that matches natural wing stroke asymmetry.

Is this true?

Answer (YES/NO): NO